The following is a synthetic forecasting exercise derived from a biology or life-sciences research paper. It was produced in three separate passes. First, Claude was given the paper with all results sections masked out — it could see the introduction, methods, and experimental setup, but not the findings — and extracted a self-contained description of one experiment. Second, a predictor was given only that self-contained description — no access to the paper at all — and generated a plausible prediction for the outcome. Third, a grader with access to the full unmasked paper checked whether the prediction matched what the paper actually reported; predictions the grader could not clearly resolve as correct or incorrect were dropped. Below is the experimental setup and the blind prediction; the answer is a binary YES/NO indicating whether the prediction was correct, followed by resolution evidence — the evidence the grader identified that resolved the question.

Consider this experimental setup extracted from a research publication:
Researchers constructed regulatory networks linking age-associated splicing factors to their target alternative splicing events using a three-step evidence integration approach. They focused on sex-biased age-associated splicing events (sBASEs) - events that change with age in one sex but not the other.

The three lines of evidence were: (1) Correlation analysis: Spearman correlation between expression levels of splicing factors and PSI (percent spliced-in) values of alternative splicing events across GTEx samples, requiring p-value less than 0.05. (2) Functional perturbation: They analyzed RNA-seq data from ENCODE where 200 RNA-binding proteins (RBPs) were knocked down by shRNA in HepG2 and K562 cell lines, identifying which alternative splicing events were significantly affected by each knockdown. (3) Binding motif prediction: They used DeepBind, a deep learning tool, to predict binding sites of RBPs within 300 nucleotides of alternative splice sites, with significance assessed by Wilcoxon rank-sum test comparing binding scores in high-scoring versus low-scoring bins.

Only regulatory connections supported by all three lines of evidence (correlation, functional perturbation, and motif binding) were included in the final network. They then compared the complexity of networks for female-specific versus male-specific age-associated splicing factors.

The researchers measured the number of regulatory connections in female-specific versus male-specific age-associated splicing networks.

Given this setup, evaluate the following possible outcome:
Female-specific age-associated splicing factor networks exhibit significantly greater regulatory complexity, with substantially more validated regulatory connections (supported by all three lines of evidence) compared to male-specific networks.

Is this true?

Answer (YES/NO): YES